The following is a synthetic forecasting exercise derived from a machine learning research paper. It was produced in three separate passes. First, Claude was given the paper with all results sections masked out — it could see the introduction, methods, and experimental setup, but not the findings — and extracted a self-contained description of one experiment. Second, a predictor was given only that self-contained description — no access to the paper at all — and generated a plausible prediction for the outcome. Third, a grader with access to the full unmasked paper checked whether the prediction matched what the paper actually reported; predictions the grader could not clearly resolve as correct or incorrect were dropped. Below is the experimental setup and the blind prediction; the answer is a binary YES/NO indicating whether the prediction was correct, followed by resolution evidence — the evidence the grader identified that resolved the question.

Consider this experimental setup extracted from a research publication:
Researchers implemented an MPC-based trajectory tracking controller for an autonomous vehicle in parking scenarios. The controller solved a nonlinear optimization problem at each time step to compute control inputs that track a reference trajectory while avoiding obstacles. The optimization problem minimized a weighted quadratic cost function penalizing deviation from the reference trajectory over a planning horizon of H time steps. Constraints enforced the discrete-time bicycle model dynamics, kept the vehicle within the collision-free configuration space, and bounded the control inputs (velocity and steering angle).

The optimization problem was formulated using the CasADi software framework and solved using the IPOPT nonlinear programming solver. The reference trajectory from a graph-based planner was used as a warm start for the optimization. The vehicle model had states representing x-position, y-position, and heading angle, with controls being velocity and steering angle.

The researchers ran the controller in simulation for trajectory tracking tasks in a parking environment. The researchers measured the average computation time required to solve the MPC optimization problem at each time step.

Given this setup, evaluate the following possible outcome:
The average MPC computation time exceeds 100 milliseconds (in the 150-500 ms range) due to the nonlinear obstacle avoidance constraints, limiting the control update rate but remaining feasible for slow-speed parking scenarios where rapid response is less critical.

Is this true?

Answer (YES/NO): NO